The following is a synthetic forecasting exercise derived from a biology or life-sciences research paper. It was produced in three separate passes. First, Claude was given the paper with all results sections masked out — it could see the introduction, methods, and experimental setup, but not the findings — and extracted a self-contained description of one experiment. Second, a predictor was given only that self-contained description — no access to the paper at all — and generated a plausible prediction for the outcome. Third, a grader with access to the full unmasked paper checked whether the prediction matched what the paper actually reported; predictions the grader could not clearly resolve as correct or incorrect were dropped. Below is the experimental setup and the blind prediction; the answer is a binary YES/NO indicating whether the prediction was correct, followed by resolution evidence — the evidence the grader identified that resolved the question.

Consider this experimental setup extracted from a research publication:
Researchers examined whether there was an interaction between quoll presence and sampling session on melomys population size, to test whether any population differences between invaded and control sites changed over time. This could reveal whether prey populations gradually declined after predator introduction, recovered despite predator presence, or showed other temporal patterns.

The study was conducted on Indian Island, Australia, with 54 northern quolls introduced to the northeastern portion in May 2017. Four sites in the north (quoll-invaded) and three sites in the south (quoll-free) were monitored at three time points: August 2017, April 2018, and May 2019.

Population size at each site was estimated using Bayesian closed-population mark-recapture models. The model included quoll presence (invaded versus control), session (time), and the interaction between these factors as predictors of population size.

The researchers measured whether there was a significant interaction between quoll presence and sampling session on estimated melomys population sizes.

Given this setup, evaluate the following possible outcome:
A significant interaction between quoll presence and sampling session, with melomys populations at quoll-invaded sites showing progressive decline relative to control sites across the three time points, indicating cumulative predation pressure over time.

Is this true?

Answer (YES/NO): YES